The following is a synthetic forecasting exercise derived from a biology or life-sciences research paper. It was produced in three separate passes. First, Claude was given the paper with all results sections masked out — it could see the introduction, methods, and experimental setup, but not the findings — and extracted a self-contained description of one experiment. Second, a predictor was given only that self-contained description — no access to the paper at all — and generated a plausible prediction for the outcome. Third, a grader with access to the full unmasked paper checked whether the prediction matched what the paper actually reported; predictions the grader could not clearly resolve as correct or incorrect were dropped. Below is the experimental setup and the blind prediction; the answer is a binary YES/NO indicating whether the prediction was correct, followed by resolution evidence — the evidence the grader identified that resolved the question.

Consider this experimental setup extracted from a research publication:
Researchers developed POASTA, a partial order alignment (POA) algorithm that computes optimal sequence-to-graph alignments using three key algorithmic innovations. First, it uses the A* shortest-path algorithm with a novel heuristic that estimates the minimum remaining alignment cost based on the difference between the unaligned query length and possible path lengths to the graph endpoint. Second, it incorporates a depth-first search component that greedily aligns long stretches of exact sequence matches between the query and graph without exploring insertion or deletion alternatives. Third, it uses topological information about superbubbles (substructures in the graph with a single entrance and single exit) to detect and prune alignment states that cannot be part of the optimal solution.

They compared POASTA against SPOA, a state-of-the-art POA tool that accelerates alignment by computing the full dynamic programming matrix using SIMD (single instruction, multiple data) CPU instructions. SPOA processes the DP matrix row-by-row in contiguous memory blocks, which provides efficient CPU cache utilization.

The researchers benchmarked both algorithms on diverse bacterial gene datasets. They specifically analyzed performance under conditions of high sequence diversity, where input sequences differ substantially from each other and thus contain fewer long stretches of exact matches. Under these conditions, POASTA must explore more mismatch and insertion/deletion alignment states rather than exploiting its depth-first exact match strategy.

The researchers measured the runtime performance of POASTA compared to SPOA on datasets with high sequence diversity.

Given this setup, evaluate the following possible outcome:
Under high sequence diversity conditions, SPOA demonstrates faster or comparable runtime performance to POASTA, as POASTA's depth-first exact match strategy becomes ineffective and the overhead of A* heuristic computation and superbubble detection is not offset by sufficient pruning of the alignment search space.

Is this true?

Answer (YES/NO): YES